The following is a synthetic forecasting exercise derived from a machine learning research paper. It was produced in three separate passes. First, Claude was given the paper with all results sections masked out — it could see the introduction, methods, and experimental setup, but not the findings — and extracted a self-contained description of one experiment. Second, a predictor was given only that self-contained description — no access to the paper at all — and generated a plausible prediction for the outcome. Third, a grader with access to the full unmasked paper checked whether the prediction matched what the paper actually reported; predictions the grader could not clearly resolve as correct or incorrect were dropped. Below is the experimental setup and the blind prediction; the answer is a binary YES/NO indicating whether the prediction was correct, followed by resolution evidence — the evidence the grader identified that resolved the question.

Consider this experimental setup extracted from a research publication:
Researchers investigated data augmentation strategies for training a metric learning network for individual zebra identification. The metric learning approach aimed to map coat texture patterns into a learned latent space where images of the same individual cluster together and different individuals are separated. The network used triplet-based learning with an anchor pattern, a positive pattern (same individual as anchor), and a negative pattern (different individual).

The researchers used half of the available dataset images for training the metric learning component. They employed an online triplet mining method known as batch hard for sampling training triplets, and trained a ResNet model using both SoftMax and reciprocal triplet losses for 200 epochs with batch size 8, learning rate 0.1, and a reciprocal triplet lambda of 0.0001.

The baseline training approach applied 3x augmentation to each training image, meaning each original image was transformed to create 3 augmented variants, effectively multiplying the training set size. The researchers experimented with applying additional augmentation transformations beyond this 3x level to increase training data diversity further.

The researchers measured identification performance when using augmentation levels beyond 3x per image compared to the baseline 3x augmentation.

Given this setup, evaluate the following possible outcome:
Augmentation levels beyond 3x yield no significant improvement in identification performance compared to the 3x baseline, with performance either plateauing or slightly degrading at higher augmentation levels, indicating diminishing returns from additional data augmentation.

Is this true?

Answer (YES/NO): YES